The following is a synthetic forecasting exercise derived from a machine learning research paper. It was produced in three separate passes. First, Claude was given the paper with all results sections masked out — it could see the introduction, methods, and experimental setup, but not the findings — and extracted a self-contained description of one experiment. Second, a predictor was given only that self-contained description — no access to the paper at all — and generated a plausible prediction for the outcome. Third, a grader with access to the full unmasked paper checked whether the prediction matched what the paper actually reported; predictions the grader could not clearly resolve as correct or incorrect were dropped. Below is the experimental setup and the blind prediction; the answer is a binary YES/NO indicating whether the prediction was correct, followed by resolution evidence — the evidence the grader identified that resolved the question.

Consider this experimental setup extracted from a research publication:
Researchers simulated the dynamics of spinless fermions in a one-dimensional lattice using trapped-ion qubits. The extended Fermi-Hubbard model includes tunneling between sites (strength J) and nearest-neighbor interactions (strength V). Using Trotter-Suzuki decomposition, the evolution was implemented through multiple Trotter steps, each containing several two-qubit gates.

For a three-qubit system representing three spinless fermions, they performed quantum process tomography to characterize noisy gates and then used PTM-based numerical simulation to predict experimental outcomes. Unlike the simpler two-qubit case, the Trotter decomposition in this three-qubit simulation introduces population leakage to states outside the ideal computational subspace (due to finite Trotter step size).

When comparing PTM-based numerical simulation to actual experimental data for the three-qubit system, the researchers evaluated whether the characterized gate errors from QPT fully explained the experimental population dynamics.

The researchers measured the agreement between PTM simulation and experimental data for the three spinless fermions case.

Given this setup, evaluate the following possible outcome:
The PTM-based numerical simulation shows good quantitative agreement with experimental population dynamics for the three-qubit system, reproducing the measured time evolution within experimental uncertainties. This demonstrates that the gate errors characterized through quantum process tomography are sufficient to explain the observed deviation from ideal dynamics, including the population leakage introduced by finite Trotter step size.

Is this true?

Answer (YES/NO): NO